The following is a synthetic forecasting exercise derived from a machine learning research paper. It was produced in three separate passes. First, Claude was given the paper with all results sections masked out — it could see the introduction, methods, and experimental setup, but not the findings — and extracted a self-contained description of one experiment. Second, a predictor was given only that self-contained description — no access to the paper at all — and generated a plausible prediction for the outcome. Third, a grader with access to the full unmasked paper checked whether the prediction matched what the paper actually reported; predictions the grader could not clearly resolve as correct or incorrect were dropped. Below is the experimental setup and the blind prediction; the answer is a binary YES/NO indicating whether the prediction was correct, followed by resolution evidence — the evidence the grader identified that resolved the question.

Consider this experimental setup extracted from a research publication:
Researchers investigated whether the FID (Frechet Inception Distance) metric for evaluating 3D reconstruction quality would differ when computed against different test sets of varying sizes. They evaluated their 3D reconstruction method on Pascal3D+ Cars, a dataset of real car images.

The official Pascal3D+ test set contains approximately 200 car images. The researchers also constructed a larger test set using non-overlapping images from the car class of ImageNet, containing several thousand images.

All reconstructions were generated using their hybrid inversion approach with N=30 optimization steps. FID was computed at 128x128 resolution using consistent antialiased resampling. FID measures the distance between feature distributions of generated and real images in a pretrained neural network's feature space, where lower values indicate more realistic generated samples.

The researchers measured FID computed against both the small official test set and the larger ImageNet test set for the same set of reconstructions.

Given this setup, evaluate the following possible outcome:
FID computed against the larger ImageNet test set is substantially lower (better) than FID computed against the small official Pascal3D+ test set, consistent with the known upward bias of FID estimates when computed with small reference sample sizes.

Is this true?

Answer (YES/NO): YES